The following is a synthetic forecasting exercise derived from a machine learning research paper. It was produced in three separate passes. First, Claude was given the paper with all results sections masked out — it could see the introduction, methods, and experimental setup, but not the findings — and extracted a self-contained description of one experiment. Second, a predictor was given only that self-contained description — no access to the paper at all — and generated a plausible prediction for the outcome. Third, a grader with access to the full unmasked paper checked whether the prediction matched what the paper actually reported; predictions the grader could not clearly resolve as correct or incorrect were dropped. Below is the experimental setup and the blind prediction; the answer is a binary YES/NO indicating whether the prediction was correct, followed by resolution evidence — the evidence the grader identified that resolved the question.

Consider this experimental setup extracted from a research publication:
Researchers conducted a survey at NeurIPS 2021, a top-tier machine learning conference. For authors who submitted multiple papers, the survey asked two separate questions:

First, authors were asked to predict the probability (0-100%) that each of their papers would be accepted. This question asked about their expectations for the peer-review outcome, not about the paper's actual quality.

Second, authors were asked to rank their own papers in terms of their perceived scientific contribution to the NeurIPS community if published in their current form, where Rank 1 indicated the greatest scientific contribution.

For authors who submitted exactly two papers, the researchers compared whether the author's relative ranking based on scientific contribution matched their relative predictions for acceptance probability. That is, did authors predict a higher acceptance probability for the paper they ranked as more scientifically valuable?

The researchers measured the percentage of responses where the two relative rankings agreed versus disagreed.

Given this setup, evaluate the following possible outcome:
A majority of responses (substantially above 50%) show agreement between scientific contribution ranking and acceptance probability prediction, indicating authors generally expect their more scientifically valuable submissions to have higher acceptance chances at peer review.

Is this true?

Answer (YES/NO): YES